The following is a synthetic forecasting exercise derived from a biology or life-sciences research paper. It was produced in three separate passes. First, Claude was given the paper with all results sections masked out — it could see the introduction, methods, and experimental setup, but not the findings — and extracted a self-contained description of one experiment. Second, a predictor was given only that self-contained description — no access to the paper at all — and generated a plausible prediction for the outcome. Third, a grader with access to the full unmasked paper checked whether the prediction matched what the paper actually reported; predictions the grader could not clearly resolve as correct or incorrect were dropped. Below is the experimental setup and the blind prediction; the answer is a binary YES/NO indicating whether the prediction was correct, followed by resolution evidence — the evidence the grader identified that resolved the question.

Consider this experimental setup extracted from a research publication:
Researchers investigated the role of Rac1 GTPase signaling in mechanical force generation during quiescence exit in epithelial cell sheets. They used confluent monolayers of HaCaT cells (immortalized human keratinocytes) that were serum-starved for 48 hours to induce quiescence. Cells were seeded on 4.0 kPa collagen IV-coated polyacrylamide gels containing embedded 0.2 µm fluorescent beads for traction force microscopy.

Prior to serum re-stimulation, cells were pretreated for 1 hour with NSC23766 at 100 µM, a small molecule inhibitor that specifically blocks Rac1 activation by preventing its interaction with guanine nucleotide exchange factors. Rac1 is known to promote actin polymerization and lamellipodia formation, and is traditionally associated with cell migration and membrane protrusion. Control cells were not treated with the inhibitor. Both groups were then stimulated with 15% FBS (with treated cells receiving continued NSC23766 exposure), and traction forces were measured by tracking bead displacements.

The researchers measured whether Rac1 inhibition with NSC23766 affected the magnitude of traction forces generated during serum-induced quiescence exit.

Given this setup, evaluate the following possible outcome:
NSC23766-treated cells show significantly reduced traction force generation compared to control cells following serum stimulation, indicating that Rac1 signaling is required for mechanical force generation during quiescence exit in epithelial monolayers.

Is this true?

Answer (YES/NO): NO